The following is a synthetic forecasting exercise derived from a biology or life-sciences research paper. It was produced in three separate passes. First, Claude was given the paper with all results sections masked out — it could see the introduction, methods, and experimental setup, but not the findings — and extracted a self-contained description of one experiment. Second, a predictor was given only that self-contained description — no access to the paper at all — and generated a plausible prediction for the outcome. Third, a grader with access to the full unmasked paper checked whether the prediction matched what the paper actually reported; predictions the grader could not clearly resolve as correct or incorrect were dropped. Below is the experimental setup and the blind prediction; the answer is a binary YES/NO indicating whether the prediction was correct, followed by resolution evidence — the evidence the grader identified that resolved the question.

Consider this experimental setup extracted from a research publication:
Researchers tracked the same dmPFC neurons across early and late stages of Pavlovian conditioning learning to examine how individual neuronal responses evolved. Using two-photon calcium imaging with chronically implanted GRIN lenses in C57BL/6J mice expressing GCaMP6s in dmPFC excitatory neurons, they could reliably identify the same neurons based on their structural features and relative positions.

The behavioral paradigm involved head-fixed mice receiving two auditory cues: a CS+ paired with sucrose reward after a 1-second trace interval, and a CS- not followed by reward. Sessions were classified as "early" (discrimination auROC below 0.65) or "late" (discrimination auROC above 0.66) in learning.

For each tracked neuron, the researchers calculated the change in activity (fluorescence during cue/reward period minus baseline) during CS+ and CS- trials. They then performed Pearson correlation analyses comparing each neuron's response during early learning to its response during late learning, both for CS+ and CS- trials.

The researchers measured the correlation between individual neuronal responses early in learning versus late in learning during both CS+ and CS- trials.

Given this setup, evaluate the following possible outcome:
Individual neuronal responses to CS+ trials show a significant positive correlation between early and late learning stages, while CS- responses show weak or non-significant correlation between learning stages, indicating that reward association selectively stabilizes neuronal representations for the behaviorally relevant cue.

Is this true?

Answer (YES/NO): NO